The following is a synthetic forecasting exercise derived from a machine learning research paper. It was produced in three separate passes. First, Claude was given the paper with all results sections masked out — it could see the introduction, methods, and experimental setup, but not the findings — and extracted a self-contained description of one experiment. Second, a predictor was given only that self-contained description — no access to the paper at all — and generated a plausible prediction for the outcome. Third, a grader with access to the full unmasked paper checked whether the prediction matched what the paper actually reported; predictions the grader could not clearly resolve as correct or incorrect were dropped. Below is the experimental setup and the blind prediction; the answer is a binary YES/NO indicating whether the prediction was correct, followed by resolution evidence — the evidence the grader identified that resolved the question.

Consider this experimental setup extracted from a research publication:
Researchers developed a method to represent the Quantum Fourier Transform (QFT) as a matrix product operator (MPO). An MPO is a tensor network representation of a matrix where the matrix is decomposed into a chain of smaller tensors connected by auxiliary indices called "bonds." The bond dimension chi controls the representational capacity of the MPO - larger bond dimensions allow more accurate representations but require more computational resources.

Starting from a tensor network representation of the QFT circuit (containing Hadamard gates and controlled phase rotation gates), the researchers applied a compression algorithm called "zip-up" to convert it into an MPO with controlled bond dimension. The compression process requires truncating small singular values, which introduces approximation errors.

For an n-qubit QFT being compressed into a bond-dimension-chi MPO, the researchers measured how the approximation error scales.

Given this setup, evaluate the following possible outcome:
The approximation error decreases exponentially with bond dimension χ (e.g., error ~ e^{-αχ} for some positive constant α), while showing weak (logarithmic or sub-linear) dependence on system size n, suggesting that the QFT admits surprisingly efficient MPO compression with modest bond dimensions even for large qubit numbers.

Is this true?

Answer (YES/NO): NO